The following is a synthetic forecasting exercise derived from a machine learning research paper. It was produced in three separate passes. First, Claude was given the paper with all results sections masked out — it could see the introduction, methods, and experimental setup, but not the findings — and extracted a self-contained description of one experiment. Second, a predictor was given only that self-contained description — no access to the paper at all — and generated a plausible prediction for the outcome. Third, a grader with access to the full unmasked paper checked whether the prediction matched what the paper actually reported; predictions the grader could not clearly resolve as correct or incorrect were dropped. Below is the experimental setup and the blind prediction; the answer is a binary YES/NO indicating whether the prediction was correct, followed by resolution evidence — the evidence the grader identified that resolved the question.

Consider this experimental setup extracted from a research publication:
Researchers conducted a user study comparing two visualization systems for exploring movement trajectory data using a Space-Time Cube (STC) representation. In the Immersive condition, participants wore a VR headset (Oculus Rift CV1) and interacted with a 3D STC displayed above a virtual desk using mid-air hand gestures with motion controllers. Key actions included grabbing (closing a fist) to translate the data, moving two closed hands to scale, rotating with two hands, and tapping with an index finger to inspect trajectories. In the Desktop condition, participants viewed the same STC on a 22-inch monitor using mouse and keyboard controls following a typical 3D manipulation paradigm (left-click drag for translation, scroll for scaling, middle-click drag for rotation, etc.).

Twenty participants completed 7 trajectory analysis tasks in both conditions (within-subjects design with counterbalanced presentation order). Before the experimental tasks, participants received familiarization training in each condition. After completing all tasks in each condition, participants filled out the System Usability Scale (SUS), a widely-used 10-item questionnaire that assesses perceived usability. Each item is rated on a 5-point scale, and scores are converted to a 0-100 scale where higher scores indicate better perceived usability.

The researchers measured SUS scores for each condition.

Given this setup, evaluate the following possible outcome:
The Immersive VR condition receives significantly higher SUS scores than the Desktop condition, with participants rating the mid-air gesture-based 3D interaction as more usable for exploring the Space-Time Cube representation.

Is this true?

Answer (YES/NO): YES